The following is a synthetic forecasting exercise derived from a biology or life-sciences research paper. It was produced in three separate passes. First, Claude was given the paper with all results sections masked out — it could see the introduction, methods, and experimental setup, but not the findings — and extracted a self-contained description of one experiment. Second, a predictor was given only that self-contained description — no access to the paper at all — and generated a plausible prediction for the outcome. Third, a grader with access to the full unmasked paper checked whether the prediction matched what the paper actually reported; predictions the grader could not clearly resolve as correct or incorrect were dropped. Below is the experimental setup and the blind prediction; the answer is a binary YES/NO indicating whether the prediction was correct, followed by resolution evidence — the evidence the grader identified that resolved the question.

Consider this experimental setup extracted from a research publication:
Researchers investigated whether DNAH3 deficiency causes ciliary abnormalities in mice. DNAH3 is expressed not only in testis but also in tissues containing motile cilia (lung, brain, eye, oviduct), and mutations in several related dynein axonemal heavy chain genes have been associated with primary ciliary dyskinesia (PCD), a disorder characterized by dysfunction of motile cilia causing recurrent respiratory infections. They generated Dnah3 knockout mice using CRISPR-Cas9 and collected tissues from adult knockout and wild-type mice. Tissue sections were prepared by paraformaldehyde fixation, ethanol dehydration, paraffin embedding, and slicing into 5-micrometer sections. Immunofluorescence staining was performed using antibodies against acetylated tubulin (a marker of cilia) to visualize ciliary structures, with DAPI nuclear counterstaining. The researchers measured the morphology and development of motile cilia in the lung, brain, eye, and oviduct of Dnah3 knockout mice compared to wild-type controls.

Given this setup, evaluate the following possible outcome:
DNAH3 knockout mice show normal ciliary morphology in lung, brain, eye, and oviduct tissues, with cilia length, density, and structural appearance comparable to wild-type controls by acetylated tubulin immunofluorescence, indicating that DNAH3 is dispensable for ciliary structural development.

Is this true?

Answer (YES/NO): YES